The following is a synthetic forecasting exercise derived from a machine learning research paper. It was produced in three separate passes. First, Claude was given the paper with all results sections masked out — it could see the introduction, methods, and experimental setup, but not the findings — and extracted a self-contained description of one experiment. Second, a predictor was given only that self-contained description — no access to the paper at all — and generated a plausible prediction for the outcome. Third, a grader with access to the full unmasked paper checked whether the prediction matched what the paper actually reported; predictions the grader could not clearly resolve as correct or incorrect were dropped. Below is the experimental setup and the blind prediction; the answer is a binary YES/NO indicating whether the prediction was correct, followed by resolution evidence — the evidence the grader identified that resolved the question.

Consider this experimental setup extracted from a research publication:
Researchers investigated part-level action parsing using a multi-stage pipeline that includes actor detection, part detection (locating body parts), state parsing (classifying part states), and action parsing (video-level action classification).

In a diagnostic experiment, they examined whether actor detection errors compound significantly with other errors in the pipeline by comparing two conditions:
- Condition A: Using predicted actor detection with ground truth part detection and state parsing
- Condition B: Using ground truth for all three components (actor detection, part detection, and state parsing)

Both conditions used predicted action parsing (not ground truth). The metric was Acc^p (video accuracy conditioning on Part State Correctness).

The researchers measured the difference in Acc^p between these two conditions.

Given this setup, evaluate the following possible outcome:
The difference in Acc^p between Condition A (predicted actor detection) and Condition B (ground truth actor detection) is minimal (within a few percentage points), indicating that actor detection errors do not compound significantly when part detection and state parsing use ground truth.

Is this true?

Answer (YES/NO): YES